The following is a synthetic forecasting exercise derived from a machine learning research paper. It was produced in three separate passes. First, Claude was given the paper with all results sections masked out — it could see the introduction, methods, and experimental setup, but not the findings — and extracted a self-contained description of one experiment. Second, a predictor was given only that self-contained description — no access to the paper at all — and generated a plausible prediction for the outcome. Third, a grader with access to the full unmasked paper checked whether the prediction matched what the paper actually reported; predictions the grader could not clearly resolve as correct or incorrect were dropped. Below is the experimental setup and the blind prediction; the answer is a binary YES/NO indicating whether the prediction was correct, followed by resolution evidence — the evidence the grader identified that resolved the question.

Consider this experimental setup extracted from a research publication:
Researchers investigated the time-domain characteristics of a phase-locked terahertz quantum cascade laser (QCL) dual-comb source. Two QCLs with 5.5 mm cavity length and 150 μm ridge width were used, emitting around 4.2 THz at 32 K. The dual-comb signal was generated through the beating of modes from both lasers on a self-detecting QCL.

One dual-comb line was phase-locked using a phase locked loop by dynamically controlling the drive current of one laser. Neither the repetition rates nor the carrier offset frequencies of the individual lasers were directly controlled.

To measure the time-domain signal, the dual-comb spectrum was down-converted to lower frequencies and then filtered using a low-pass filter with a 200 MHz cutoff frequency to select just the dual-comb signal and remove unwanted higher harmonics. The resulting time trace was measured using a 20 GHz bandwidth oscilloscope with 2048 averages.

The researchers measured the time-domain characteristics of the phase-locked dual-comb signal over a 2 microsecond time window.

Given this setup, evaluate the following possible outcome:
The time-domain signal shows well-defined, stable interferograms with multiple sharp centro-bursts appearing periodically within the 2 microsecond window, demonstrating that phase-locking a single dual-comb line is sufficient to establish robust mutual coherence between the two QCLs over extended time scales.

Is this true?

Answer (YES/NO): NO